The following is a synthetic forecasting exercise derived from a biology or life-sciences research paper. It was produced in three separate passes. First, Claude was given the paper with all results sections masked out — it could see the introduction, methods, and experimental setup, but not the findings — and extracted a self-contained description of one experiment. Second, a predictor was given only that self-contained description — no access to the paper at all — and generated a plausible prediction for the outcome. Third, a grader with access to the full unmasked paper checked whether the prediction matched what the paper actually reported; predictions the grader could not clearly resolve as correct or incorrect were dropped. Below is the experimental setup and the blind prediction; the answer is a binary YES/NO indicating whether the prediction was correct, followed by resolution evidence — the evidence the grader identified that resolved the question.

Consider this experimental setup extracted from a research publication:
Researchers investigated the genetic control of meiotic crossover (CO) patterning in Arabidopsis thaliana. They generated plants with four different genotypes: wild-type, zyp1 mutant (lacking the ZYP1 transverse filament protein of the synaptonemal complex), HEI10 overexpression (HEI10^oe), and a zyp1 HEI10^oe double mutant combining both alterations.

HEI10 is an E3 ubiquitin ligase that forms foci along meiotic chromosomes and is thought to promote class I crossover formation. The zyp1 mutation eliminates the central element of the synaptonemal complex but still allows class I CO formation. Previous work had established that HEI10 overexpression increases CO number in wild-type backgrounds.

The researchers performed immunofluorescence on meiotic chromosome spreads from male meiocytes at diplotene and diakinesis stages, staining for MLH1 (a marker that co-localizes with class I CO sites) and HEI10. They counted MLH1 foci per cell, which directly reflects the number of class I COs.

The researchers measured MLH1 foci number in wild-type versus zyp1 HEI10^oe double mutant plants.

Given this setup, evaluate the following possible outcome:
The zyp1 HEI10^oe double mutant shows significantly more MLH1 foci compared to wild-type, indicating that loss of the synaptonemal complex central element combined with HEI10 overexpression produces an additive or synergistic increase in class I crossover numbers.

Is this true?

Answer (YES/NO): YES